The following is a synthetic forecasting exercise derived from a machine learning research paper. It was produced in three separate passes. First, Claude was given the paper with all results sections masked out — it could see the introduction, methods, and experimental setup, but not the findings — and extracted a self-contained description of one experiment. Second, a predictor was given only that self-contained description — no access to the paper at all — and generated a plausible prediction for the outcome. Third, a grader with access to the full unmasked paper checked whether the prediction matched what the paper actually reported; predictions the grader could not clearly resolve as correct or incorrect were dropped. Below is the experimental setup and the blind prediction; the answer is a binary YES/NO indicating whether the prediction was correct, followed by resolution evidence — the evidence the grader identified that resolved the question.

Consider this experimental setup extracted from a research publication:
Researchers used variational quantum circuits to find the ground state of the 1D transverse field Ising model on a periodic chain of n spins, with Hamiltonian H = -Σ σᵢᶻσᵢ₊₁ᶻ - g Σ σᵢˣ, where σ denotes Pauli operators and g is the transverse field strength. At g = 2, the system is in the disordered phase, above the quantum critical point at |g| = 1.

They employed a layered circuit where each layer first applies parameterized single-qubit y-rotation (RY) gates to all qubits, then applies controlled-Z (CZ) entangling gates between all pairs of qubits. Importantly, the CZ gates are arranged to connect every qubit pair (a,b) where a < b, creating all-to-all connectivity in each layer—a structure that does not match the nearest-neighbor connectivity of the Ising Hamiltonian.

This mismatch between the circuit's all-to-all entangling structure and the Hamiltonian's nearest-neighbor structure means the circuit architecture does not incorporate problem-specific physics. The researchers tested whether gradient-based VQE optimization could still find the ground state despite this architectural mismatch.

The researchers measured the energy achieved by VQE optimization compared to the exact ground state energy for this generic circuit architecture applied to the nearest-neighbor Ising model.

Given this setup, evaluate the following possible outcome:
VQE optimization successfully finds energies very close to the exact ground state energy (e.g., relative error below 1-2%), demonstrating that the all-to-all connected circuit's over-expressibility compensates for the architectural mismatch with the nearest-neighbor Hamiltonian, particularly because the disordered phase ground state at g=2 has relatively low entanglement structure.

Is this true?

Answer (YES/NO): YES